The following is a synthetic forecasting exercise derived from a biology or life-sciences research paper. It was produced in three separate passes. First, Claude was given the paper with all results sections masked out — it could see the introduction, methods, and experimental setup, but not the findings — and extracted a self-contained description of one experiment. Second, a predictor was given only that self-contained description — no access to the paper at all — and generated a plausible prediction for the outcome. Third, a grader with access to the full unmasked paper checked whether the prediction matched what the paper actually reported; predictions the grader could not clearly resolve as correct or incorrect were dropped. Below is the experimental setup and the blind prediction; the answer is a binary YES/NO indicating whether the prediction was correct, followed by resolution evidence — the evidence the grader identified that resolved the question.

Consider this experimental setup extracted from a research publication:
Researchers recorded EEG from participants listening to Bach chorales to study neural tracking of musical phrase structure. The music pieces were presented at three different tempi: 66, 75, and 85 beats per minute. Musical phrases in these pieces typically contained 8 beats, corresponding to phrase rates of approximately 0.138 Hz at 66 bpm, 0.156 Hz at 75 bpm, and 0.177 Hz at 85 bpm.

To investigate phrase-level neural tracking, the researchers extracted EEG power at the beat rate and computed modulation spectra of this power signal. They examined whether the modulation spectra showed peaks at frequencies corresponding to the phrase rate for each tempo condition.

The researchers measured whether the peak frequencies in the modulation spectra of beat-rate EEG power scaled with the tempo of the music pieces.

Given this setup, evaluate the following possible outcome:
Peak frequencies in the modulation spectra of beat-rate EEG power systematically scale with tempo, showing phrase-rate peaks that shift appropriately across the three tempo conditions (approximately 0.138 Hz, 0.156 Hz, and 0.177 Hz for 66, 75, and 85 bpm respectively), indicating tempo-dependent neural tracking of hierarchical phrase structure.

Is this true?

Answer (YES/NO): YES